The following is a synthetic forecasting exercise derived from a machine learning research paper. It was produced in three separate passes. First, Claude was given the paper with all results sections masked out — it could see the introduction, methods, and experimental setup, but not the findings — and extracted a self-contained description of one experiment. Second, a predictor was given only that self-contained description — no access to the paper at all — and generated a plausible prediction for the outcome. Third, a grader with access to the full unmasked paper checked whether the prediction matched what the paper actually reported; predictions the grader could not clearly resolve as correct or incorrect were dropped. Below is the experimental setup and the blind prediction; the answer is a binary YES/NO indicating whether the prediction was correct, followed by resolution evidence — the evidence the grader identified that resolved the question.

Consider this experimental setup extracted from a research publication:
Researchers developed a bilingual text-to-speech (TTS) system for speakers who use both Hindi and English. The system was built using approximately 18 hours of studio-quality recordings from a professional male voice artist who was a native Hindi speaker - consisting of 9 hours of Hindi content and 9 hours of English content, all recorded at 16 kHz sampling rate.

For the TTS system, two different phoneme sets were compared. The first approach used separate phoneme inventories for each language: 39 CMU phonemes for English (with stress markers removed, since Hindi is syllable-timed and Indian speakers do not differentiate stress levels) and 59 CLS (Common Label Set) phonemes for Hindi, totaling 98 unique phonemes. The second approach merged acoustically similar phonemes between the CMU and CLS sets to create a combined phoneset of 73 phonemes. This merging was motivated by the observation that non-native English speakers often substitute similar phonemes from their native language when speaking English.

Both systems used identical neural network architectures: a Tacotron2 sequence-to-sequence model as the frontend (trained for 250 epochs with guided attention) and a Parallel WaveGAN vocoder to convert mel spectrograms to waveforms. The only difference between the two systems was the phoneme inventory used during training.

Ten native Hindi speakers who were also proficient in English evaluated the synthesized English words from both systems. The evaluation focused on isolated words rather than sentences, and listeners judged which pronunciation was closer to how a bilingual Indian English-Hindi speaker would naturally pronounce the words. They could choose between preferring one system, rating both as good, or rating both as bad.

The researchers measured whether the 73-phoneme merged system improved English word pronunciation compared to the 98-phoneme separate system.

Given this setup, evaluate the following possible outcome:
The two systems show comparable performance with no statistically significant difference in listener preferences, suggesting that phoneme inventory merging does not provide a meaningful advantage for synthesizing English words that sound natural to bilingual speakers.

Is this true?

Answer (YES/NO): NO